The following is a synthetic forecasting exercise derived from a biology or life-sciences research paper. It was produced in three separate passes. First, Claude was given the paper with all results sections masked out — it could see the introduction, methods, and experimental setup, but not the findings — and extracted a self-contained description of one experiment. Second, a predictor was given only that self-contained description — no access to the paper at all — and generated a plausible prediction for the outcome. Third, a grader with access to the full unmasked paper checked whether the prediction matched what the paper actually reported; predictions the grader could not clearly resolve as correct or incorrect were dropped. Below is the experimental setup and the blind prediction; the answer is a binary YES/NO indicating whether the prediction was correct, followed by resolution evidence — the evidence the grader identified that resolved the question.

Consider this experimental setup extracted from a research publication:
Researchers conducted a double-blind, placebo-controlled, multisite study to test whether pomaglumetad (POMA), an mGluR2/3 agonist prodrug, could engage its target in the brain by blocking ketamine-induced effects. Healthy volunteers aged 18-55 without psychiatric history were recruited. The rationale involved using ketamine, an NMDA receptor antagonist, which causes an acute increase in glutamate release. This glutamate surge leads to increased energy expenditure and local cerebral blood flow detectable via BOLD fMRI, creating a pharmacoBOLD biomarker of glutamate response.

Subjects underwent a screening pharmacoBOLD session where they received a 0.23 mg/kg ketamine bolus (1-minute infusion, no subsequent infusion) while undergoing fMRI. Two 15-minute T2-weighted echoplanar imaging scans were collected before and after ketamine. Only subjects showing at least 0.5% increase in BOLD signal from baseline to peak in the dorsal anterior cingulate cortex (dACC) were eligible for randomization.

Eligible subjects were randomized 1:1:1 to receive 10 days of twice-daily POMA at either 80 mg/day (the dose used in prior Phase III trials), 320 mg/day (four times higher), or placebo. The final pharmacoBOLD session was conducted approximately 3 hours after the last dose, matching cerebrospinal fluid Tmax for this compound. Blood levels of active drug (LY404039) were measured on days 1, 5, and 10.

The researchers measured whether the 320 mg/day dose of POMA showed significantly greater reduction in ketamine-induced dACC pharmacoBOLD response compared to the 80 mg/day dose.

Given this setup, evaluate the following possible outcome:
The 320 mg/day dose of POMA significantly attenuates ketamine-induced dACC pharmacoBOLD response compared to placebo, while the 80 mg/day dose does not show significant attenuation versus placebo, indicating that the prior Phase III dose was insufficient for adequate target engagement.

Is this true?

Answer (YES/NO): NO